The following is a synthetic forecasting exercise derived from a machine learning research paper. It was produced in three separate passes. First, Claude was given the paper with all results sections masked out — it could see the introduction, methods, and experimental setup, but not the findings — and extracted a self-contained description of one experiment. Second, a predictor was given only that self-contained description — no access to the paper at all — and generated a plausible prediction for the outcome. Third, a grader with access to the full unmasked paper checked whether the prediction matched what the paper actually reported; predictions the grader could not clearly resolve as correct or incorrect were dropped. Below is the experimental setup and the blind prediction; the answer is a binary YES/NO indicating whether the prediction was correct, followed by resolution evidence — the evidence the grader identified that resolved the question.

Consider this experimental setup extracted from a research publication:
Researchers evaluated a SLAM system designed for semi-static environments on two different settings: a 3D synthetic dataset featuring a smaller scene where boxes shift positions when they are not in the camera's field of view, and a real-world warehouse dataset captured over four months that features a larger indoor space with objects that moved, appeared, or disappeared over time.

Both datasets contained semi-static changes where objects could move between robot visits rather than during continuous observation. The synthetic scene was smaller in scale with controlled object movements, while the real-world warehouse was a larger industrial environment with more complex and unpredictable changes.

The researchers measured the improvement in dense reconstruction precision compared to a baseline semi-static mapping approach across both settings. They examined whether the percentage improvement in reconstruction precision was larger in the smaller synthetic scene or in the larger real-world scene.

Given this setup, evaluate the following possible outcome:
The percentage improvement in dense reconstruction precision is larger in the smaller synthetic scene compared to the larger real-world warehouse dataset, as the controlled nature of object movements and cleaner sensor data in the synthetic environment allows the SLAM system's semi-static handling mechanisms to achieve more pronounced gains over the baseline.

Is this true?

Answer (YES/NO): YES